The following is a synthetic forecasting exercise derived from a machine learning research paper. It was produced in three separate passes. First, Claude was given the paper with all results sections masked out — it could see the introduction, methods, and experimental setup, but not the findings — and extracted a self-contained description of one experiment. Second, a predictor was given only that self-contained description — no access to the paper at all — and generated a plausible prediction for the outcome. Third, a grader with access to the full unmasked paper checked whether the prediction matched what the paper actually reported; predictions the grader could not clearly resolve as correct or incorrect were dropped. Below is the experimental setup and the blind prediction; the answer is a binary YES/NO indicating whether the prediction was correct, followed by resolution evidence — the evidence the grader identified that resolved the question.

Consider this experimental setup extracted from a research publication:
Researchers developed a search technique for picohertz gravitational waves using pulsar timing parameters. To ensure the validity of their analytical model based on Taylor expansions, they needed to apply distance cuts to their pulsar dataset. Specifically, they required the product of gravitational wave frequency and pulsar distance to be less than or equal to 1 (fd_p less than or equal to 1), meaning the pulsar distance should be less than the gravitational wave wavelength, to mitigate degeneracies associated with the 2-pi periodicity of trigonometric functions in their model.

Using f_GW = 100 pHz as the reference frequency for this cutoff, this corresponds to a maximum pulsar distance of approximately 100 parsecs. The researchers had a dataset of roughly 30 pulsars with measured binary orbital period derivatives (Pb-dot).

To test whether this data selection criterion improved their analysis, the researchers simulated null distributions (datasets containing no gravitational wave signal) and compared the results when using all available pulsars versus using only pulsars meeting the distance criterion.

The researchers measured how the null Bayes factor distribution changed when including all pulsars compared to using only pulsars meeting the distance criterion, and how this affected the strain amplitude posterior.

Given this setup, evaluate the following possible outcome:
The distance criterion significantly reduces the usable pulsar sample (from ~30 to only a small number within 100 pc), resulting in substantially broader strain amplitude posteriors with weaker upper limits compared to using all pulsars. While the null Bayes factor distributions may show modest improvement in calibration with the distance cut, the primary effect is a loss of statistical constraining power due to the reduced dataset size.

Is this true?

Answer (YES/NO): NO